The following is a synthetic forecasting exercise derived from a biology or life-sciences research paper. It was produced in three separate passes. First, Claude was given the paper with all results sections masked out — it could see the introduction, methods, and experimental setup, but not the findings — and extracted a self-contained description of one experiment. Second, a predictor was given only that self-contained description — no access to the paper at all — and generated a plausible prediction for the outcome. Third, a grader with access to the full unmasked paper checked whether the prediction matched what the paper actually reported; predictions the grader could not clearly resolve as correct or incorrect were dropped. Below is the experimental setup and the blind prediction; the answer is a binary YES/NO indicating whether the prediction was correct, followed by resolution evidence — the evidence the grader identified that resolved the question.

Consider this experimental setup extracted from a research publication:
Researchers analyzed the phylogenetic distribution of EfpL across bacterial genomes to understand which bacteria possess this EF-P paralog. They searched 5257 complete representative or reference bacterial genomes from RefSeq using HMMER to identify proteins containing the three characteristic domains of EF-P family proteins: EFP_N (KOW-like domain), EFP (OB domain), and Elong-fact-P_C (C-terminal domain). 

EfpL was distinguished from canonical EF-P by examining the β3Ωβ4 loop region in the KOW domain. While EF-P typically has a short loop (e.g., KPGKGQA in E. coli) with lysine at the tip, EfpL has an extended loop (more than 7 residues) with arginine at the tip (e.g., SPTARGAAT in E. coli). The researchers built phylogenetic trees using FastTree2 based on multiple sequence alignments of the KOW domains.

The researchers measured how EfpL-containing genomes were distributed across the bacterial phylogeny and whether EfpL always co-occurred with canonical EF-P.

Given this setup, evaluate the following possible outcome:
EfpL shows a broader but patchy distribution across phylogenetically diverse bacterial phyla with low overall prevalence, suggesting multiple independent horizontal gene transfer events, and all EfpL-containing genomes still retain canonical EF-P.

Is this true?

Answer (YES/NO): NO